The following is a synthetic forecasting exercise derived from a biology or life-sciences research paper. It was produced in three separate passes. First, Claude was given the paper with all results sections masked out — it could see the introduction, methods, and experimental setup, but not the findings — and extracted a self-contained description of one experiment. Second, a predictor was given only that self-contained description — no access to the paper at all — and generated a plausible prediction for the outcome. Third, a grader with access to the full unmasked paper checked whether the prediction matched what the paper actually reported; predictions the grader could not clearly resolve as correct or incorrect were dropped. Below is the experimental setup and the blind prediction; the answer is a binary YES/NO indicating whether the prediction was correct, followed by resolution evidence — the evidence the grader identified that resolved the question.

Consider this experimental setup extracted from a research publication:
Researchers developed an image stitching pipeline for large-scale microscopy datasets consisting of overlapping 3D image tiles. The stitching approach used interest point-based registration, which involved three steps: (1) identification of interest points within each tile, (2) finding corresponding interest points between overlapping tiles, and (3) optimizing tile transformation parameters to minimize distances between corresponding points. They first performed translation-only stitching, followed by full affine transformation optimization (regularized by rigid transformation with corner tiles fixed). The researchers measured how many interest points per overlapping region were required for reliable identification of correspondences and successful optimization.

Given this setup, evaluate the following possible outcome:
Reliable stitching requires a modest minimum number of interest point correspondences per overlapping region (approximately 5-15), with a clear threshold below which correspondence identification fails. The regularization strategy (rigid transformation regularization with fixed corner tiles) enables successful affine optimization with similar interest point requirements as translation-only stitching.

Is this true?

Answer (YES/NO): NO